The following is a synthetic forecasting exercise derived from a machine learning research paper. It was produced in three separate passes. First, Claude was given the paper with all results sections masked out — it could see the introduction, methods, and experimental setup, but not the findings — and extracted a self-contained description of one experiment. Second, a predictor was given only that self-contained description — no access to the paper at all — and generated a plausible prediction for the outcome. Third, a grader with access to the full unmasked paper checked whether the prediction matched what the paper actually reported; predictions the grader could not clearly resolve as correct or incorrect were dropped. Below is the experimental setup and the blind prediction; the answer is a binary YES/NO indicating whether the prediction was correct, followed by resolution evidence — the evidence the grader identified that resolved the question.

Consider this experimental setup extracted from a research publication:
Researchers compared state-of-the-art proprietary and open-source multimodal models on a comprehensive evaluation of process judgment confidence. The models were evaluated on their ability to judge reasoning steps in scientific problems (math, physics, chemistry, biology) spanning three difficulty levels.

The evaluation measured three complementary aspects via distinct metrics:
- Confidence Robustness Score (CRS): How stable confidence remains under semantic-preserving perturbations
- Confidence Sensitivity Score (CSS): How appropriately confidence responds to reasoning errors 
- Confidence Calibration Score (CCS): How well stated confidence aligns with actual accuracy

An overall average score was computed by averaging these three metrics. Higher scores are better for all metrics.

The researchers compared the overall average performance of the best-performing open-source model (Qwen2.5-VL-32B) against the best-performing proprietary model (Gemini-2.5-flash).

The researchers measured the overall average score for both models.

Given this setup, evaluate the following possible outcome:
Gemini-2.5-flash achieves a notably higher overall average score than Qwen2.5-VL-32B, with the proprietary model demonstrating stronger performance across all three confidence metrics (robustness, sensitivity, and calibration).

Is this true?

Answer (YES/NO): NO